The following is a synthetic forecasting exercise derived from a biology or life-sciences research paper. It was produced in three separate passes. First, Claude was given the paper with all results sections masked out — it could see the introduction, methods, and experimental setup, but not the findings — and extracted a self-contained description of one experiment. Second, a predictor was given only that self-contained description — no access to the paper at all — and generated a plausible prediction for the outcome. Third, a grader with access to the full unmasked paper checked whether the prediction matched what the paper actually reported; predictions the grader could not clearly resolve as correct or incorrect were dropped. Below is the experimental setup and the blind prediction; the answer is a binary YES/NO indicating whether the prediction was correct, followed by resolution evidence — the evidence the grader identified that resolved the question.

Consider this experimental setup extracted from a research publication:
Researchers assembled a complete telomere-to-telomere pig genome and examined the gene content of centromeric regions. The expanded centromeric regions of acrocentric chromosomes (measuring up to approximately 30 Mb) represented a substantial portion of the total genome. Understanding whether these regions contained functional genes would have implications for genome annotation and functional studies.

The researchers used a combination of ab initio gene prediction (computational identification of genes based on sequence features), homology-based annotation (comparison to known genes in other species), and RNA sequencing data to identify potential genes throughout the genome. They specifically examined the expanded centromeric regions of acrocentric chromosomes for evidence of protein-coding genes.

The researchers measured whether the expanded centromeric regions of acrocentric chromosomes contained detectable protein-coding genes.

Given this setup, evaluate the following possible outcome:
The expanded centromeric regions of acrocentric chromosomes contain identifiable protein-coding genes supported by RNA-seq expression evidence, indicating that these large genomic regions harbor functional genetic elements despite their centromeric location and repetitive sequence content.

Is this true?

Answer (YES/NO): NO